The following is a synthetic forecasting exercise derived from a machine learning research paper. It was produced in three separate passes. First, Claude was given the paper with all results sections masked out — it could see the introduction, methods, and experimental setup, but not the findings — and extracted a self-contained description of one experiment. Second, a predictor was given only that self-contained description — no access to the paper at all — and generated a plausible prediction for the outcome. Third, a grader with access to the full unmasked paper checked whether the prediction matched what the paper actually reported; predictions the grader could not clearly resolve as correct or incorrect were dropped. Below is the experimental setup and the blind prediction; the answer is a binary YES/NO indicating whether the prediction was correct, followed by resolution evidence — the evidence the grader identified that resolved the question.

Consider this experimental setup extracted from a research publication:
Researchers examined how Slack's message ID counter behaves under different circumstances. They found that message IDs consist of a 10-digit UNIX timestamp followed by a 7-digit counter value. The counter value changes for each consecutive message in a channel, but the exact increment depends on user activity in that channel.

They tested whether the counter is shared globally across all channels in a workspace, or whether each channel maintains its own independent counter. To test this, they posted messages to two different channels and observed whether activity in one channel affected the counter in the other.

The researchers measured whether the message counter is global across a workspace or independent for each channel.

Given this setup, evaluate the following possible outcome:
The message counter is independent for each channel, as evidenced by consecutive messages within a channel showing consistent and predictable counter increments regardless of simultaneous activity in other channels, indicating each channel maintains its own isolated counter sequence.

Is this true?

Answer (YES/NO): YES